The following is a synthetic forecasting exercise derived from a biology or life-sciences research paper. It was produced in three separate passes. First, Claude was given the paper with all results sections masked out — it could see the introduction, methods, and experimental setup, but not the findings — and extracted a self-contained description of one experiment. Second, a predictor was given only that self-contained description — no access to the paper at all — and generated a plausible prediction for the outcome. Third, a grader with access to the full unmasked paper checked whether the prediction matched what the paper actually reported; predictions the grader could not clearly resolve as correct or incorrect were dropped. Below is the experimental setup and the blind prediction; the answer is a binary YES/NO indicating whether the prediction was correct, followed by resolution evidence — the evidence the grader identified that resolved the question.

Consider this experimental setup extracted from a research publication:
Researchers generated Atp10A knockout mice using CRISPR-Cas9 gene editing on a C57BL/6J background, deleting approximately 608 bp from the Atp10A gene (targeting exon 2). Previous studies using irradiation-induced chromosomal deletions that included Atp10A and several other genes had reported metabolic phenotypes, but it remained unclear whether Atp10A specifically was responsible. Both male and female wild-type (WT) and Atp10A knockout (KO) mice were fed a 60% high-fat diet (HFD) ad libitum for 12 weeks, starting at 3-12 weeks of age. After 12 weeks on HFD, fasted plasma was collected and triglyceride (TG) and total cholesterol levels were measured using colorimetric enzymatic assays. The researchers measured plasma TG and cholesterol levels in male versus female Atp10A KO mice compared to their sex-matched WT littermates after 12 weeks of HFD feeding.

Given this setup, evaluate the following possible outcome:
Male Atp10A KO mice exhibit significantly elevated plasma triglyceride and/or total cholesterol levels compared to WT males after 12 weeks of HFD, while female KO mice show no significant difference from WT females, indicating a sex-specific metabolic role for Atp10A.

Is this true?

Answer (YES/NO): NO